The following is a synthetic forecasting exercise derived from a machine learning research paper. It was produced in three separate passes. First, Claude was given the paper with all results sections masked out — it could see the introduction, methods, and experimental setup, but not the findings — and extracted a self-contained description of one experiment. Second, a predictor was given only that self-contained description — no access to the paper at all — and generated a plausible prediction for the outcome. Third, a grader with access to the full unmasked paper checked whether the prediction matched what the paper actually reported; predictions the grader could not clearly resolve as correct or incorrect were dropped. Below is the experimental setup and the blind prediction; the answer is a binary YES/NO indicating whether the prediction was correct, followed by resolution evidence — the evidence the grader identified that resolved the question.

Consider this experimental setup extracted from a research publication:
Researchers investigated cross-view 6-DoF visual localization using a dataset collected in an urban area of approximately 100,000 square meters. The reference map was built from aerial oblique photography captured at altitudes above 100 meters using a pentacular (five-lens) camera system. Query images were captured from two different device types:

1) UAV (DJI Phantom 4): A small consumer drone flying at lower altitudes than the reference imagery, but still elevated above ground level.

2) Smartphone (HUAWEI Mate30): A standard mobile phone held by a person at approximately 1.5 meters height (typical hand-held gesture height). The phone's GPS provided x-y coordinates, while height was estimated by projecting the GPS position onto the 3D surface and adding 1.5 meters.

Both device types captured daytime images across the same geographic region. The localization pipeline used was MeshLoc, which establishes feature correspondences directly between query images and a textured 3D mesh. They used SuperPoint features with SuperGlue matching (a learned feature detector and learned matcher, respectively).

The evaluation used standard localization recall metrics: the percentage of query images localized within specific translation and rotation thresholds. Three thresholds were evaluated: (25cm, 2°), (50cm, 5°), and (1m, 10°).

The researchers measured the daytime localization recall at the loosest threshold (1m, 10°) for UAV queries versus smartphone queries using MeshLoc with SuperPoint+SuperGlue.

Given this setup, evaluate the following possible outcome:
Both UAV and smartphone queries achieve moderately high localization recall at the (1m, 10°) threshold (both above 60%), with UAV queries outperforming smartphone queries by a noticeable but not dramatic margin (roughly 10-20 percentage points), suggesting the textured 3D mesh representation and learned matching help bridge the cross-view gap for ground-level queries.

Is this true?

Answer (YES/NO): NO